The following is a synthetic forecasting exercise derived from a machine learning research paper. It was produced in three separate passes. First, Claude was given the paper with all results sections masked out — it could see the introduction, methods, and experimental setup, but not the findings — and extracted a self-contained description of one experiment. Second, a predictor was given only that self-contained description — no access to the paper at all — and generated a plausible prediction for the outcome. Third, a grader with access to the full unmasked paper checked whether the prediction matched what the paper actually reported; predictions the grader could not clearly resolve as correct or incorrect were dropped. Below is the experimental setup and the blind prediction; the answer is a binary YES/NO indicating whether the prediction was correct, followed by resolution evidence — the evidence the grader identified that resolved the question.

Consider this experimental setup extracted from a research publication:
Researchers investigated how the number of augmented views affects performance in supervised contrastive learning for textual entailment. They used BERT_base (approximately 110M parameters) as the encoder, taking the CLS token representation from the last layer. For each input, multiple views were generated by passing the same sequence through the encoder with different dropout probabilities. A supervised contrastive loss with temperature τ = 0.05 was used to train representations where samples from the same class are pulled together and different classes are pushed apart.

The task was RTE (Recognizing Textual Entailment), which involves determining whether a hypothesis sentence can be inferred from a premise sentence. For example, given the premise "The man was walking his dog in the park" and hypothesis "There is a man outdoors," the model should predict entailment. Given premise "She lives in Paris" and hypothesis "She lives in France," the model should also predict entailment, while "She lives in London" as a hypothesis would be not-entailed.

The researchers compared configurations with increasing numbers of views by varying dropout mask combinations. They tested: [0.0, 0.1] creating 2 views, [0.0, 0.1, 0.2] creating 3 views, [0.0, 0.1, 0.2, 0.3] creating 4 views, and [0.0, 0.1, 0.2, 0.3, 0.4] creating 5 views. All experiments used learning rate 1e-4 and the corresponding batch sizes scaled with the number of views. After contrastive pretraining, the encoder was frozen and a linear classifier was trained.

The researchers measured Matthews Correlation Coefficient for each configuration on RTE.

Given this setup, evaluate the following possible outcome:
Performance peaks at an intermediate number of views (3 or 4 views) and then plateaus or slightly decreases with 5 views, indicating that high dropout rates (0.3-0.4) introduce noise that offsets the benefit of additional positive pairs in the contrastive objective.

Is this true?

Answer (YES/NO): NO